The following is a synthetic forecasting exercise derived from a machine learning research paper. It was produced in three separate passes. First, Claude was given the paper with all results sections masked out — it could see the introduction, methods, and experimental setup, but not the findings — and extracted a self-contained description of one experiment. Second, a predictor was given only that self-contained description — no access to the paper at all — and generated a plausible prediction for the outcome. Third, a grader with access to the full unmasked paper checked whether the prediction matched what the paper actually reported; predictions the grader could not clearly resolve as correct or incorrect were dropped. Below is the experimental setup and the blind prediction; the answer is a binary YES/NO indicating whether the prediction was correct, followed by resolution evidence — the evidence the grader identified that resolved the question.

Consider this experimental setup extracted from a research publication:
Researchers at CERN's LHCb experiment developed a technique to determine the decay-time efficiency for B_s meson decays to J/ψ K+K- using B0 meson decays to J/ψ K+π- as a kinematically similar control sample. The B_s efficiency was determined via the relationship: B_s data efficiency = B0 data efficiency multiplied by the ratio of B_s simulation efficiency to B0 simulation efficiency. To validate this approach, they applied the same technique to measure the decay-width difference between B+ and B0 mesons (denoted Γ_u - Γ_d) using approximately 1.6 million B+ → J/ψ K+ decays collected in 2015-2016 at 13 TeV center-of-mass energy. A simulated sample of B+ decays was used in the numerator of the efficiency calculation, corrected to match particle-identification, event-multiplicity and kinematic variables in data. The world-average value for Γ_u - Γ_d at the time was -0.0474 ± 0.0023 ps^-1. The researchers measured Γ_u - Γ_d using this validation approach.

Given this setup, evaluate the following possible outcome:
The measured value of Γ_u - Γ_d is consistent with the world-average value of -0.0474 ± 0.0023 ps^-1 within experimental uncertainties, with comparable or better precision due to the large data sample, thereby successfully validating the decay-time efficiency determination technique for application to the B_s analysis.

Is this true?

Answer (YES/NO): YES